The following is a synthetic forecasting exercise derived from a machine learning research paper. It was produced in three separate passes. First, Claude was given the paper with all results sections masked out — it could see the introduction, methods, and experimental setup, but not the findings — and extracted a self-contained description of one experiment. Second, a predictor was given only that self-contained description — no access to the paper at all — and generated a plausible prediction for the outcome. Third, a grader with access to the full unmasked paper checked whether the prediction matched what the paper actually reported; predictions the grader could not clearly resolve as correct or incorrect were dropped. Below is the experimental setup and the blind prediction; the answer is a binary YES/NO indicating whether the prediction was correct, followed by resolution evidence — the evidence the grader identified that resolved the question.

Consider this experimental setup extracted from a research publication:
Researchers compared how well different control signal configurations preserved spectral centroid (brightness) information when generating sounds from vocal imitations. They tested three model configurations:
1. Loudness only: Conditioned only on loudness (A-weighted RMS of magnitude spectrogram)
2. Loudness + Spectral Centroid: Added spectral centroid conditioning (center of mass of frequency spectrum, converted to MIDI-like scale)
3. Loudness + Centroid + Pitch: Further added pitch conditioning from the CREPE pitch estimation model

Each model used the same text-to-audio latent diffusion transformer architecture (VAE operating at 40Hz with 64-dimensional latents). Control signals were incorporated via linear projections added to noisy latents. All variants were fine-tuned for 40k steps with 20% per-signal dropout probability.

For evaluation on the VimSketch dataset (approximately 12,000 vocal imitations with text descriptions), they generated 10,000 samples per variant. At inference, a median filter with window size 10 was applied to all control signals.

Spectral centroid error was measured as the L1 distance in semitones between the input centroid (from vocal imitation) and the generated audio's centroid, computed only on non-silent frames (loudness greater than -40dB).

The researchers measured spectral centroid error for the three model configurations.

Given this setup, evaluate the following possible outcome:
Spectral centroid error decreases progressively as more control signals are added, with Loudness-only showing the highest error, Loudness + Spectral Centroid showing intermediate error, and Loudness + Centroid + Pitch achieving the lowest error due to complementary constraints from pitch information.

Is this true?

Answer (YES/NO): NO